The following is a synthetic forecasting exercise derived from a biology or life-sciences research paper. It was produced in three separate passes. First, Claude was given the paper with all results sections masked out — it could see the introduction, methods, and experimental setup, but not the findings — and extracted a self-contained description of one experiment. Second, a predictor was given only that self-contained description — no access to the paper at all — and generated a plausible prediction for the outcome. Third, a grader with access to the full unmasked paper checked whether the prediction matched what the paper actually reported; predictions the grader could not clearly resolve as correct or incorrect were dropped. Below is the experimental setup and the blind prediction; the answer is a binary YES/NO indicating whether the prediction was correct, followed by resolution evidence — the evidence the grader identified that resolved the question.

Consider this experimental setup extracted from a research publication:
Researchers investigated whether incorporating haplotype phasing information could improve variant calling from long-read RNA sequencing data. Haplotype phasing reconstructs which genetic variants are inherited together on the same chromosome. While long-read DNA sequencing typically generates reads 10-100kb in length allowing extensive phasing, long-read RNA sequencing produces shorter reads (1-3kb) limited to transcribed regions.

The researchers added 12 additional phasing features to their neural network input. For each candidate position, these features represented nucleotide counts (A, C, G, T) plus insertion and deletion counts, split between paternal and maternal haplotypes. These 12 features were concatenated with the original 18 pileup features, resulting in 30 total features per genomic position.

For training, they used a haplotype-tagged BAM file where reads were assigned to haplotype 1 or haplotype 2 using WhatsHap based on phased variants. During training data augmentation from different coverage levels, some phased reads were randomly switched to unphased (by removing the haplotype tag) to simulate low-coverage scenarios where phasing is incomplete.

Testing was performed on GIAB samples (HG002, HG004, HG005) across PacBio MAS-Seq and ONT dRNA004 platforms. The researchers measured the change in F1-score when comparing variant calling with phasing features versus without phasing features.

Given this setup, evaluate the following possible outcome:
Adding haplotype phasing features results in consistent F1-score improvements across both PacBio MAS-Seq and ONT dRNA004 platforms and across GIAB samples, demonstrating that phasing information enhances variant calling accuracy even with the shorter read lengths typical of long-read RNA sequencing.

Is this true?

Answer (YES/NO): YES